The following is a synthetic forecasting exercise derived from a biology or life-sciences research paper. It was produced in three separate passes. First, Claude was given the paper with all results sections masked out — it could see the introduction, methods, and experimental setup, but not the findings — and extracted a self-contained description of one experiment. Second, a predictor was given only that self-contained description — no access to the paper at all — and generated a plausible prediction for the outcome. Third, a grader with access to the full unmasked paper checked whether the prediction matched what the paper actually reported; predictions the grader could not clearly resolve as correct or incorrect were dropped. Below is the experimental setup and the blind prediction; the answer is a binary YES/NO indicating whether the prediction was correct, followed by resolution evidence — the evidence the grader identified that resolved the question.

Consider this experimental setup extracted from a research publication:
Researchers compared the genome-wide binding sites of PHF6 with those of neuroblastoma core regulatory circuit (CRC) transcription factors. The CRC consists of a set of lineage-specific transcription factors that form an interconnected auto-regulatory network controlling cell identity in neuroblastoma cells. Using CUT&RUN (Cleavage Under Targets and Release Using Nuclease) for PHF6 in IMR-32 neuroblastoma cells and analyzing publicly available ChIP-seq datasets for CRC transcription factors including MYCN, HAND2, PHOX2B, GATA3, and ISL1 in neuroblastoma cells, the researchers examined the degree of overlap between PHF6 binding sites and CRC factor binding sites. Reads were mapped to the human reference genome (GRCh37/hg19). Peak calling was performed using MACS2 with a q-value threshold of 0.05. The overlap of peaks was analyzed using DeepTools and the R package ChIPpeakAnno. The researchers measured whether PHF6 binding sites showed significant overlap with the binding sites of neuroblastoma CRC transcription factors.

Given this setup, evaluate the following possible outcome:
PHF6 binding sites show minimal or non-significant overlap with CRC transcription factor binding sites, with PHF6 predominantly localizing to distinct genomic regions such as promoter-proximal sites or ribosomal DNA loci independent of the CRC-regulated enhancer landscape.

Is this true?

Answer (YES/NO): NO